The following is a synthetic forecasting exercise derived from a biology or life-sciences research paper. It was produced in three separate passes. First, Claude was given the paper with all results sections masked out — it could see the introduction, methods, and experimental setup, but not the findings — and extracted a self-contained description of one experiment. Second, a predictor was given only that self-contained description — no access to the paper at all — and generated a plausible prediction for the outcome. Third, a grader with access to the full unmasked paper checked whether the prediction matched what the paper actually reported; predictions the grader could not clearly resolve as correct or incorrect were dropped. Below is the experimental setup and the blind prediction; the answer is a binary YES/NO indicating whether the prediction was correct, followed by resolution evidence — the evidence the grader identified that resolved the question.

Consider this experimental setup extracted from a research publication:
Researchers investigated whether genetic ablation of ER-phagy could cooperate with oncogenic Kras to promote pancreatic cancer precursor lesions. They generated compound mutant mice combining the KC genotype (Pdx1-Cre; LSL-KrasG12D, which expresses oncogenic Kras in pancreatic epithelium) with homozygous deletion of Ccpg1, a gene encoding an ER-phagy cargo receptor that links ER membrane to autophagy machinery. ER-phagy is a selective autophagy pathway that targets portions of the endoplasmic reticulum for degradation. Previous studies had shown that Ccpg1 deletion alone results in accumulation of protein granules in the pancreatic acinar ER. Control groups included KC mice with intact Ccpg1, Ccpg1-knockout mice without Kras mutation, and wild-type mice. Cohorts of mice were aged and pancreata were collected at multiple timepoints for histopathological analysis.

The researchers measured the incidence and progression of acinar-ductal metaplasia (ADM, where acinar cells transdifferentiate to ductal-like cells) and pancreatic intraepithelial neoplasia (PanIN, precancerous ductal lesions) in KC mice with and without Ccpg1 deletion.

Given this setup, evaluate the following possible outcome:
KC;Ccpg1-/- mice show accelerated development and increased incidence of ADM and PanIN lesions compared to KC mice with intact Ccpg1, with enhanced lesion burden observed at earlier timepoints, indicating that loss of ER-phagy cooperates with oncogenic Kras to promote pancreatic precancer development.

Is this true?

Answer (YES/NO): YES